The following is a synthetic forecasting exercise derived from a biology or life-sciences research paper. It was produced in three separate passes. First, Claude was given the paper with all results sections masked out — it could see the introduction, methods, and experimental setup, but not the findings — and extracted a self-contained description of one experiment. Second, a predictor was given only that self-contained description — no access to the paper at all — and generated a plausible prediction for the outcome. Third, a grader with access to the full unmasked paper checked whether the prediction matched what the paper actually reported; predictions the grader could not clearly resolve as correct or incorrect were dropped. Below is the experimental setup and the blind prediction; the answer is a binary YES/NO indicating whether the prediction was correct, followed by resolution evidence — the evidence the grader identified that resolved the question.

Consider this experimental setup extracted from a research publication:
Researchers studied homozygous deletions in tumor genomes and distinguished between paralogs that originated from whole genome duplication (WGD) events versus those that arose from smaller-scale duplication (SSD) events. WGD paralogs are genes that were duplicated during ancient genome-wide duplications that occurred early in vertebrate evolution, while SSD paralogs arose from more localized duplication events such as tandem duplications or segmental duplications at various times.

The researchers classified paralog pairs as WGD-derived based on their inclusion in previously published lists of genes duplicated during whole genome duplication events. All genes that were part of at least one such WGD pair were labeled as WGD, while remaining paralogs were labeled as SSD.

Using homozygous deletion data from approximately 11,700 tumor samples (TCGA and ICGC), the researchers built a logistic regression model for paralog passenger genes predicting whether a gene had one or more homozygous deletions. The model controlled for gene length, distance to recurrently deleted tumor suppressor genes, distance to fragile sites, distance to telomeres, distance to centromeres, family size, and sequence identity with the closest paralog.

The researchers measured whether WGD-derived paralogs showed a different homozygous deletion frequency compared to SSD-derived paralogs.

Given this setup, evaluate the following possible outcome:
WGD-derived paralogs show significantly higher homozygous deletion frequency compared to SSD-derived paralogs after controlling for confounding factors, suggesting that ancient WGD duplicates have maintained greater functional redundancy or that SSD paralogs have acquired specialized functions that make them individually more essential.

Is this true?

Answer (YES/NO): NO